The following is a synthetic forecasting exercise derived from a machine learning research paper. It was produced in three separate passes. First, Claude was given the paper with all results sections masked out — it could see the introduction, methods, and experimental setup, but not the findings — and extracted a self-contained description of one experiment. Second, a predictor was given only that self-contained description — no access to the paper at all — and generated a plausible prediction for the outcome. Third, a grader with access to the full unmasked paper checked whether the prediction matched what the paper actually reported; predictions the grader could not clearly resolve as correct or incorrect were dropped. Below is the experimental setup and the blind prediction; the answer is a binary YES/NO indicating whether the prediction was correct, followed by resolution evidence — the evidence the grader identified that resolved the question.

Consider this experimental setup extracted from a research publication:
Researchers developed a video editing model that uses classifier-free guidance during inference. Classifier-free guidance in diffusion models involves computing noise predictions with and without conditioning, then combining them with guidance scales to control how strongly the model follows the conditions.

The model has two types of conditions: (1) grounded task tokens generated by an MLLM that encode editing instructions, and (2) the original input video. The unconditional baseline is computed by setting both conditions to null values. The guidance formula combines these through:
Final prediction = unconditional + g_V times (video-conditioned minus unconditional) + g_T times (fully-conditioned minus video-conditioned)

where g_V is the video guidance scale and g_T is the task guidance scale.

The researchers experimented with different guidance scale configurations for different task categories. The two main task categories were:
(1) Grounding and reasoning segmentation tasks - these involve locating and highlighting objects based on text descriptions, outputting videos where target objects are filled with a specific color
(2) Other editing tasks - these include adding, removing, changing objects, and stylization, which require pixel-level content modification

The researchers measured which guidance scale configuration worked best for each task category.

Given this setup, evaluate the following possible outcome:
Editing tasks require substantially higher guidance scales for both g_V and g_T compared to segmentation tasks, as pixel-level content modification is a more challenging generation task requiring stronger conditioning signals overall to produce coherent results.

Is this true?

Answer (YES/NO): NO